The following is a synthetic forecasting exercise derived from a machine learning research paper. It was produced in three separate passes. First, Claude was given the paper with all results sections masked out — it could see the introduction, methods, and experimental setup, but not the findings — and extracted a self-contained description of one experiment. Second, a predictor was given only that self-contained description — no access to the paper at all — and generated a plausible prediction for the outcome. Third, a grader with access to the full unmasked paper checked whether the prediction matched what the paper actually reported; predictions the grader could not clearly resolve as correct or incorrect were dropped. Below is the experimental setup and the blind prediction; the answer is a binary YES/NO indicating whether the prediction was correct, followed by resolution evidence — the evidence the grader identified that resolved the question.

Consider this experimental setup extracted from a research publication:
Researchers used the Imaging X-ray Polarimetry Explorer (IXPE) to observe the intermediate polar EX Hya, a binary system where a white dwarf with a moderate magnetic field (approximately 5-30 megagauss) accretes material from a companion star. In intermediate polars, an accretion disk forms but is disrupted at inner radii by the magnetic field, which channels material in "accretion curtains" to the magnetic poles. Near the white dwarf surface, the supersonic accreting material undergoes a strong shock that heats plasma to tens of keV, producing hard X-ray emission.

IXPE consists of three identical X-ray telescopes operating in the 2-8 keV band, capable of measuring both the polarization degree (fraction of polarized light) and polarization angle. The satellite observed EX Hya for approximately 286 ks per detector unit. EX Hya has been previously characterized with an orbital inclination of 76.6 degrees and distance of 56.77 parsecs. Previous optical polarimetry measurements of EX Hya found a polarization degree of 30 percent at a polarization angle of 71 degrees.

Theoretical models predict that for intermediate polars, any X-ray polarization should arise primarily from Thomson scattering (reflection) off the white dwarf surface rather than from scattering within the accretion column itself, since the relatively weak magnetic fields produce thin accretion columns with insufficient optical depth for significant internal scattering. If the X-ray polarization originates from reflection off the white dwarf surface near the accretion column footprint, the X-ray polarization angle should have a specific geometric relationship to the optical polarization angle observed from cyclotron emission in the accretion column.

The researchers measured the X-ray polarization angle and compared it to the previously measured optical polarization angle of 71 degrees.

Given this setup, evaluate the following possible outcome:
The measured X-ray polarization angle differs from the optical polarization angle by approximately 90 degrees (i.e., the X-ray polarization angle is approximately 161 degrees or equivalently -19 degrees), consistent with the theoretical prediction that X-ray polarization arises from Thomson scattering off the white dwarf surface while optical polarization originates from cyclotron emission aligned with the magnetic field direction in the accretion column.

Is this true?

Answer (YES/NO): NO